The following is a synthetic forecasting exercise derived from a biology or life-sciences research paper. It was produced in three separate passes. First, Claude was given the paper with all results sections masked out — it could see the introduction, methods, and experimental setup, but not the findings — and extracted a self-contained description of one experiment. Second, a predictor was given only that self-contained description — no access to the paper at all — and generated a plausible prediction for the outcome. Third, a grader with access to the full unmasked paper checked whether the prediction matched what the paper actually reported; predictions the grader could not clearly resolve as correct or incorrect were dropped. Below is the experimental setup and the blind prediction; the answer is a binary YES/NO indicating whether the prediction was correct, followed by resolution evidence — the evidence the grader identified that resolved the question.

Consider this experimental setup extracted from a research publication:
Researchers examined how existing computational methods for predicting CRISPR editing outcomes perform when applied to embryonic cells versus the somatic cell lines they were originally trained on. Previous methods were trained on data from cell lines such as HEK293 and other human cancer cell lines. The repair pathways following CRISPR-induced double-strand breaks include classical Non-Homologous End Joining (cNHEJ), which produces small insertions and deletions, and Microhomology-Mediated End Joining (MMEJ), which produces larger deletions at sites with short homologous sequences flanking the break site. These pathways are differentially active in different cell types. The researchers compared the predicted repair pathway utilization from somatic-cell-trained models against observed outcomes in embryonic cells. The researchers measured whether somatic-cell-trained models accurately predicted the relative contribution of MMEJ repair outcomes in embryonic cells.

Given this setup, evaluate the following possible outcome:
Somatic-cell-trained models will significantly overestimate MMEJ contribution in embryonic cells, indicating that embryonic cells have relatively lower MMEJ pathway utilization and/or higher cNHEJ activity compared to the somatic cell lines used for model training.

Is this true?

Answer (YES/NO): YES